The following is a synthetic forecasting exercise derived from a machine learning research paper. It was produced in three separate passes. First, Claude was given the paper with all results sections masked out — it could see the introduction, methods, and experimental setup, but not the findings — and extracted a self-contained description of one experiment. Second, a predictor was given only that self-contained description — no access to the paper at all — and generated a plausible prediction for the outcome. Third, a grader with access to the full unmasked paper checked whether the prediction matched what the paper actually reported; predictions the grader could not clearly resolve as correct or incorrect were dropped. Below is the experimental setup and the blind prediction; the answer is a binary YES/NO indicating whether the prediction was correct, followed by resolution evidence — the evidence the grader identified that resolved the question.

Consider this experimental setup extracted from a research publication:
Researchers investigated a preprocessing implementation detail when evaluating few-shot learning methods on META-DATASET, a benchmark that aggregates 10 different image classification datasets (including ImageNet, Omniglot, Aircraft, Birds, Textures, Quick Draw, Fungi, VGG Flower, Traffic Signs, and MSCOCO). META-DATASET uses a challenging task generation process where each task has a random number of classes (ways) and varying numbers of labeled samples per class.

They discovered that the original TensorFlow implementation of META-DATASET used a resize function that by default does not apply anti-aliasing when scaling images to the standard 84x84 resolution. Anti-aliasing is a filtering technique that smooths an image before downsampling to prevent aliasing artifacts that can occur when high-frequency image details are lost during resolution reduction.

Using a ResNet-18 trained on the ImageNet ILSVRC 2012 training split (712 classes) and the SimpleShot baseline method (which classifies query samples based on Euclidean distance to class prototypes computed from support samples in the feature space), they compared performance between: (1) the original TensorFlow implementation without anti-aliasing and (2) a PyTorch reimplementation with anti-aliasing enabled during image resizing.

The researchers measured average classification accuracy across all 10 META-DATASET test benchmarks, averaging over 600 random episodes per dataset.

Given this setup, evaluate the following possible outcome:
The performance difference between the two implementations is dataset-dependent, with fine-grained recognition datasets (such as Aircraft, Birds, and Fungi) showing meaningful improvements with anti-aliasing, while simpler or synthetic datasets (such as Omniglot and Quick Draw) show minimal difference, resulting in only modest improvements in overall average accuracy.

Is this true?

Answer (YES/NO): NO